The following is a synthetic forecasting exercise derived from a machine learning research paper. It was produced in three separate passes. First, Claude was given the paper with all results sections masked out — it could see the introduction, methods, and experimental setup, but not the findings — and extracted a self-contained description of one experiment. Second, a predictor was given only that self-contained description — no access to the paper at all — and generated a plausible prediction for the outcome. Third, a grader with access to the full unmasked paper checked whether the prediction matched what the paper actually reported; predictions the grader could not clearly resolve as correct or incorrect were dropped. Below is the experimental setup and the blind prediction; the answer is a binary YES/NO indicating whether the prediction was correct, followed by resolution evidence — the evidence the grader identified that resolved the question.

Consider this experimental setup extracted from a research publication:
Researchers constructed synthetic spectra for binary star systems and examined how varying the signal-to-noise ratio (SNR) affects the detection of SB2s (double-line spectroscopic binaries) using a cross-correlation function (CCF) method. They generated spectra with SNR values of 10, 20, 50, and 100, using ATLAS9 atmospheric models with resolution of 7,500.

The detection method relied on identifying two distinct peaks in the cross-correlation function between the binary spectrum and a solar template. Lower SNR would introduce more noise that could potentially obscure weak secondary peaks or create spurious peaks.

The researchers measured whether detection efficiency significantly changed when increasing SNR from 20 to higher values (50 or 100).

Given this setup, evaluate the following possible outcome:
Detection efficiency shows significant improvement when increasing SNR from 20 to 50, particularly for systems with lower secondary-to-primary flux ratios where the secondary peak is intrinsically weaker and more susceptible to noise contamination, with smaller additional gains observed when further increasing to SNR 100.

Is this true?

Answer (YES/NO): NO